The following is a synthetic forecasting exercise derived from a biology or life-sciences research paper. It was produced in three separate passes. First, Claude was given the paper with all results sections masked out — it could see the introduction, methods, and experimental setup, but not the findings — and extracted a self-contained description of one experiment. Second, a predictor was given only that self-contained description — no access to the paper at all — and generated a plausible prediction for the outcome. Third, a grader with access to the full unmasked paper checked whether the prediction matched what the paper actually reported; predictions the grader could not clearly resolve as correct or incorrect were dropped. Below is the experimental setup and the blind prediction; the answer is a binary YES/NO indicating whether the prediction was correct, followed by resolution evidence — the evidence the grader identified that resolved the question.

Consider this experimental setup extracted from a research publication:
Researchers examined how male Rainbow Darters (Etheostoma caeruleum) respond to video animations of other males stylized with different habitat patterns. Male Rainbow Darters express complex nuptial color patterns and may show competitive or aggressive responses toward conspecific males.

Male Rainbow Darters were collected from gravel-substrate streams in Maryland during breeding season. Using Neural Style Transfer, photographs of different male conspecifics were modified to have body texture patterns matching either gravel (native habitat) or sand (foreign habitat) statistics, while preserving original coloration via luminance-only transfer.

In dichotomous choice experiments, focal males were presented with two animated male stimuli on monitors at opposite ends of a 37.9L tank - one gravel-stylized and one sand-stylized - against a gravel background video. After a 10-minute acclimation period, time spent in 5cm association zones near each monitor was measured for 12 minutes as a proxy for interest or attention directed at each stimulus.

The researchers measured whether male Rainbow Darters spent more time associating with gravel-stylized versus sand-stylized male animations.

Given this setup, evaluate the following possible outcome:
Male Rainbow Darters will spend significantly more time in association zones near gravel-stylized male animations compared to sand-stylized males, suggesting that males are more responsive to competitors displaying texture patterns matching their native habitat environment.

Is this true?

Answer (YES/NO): NO